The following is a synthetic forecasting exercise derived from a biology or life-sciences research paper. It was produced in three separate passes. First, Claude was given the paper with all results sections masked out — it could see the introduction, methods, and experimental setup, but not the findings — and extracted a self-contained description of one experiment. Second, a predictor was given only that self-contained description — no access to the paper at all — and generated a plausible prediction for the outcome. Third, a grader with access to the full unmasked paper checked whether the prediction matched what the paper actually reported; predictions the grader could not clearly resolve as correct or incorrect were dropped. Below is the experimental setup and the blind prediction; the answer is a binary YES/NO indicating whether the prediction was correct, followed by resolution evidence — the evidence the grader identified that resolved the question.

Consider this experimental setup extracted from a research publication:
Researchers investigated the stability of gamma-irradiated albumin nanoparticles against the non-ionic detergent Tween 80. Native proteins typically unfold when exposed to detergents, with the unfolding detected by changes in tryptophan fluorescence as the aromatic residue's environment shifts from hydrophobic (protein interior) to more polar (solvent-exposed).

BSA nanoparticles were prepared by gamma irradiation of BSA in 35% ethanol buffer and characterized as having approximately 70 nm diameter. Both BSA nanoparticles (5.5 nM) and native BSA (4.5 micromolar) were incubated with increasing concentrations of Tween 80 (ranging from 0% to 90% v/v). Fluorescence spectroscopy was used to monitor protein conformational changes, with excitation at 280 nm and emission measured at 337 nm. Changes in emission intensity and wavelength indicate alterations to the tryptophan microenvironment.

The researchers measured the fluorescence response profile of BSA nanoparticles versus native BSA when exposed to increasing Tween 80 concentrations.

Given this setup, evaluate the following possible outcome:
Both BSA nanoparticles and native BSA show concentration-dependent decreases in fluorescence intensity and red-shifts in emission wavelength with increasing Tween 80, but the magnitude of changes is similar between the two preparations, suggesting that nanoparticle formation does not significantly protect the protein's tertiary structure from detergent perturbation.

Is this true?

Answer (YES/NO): NO